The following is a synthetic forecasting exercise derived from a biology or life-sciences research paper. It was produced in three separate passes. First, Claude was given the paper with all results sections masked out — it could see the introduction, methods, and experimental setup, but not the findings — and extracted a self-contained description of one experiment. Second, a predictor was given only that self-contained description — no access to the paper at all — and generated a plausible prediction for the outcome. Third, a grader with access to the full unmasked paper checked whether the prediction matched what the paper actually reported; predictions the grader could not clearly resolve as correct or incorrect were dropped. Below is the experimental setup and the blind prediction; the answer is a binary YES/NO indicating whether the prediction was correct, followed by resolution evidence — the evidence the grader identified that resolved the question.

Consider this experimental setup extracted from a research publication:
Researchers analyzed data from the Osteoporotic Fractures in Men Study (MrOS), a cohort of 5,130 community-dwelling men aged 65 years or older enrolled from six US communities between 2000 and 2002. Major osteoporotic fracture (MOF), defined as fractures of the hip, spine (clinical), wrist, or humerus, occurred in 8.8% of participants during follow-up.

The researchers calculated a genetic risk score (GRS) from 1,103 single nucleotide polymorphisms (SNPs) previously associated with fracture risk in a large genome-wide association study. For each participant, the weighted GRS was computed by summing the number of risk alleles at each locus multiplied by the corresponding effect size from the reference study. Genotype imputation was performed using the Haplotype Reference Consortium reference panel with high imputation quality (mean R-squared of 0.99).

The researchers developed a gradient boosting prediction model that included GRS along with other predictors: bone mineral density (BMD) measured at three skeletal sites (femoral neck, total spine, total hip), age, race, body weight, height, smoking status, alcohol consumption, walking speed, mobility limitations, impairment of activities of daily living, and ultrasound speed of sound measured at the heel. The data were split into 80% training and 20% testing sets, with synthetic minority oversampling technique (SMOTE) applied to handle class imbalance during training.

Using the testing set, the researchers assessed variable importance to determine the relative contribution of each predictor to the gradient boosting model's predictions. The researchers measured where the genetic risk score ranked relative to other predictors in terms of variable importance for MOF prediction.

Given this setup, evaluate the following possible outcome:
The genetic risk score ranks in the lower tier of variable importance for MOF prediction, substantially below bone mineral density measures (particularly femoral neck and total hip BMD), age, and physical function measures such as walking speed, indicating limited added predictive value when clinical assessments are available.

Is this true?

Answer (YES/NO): NO